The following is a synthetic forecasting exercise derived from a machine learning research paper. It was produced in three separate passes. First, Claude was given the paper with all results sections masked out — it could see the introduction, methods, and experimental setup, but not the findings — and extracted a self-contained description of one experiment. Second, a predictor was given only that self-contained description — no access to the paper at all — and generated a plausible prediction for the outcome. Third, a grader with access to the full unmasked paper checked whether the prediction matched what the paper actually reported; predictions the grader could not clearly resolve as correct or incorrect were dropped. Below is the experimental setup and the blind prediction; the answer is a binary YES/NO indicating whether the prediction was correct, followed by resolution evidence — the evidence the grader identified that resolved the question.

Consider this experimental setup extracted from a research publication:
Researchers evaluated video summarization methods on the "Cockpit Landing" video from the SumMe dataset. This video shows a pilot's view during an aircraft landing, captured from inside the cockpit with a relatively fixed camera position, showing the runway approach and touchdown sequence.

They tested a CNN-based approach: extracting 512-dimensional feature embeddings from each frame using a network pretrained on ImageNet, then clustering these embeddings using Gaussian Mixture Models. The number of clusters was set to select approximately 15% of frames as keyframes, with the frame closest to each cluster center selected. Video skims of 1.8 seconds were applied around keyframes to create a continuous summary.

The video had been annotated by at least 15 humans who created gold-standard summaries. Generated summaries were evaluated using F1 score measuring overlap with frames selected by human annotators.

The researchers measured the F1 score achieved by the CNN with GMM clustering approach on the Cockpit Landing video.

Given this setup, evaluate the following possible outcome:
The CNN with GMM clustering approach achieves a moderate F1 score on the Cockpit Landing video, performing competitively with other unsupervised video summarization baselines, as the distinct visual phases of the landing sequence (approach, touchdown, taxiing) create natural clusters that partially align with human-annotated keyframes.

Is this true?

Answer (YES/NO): NO